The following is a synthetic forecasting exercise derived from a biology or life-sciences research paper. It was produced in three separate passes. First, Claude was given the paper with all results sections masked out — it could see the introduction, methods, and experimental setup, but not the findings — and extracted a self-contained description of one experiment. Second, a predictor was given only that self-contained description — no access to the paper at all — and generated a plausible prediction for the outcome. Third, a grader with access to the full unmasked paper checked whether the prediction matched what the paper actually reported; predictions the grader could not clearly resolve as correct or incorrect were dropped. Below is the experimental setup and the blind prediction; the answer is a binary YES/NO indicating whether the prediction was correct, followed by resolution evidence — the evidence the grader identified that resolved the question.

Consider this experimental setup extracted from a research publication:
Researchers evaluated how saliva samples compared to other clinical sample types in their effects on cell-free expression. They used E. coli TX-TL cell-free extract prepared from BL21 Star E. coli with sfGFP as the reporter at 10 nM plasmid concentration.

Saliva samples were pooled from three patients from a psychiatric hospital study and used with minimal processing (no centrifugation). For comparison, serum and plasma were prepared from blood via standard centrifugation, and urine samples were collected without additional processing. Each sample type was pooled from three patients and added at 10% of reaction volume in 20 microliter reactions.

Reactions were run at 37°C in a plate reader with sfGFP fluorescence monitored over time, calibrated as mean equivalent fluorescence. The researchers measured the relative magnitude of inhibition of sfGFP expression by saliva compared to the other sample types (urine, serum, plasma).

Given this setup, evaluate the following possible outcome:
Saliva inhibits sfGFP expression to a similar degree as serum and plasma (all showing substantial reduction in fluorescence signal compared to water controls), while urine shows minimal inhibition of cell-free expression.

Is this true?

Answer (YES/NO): NO